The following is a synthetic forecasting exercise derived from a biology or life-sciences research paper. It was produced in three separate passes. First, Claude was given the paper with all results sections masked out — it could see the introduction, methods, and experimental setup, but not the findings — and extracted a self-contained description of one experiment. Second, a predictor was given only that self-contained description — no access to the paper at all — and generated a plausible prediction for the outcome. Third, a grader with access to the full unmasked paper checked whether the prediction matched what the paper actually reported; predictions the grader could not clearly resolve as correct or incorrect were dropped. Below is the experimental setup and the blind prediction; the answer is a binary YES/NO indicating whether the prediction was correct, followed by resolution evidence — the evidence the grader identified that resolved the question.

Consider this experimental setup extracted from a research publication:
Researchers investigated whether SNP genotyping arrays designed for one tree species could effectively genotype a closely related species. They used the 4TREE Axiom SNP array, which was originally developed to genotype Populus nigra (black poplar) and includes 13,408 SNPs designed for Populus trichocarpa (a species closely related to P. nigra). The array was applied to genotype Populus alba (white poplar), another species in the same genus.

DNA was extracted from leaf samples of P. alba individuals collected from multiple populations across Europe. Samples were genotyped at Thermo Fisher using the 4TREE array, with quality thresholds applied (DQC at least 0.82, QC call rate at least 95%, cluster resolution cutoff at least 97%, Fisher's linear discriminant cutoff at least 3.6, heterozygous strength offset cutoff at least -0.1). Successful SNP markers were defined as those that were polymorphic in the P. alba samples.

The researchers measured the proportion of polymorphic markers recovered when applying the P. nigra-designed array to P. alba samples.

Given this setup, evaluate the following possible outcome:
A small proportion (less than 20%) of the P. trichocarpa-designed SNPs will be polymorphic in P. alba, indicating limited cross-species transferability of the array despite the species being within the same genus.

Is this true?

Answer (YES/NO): NO